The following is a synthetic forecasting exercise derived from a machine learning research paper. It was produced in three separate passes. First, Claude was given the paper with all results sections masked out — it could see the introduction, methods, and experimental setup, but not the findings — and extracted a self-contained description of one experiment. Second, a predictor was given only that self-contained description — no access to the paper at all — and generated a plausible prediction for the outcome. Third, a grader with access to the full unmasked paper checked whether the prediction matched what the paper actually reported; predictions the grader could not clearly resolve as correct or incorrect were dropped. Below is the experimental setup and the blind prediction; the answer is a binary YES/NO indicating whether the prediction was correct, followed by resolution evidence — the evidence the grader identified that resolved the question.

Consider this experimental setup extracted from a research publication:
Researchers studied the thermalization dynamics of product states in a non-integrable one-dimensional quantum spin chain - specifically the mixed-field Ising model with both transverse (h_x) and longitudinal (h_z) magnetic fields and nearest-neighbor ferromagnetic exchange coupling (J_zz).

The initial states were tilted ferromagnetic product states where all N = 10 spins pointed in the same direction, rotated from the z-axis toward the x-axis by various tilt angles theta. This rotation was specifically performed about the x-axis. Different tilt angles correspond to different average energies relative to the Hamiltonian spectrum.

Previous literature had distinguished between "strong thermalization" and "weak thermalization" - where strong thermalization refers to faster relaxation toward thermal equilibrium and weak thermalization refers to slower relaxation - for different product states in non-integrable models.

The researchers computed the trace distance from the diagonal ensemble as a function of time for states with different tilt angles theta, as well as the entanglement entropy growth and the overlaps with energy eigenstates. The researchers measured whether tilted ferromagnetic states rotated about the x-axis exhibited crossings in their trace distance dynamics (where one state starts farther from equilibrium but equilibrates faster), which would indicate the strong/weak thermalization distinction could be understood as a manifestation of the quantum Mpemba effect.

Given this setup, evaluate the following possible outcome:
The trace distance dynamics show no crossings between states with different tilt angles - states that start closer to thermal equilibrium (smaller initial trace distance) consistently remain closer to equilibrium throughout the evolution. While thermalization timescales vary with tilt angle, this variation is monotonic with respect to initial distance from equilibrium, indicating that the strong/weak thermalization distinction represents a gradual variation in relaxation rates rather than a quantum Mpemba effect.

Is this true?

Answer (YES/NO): NO